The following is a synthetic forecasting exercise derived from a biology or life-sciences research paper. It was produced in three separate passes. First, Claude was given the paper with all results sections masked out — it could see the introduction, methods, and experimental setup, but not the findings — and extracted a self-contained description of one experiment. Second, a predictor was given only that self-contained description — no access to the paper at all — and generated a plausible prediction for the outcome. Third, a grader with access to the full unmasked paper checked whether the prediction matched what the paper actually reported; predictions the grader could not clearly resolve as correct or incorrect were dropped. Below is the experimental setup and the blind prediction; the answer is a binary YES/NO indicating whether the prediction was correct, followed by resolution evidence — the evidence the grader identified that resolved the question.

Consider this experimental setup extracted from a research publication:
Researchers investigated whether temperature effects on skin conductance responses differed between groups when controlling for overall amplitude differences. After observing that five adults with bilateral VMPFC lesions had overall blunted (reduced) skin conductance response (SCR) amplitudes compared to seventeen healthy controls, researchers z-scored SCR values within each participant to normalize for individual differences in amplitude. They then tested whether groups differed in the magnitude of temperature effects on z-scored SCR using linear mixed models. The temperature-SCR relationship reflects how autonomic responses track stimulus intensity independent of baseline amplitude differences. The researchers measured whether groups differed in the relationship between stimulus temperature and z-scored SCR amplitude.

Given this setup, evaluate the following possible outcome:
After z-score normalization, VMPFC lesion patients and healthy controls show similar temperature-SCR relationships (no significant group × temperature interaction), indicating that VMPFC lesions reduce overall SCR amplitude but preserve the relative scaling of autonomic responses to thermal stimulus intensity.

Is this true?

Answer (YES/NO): YES